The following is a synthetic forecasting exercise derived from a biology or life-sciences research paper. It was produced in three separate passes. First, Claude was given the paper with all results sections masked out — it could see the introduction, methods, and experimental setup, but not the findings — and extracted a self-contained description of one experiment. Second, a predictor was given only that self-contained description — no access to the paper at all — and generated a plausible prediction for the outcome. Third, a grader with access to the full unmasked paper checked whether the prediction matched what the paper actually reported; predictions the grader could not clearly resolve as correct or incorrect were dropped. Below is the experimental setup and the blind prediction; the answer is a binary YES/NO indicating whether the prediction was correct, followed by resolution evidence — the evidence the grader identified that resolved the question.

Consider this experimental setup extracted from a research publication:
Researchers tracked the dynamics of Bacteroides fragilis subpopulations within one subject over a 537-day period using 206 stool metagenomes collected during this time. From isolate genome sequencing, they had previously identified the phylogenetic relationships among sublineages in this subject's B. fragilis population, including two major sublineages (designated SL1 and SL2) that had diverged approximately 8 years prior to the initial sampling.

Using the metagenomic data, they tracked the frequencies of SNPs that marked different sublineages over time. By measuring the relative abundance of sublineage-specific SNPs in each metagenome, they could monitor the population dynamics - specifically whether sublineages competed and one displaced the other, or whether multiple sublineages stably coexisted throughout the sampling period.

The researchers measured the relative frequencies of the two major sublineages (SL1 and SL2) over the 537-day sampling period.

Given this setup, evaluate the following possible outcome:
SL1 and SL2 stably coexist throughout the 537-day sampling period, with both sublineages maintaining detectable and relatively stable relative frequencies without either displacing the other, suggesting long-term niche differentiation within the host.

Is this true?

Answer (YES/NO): YES